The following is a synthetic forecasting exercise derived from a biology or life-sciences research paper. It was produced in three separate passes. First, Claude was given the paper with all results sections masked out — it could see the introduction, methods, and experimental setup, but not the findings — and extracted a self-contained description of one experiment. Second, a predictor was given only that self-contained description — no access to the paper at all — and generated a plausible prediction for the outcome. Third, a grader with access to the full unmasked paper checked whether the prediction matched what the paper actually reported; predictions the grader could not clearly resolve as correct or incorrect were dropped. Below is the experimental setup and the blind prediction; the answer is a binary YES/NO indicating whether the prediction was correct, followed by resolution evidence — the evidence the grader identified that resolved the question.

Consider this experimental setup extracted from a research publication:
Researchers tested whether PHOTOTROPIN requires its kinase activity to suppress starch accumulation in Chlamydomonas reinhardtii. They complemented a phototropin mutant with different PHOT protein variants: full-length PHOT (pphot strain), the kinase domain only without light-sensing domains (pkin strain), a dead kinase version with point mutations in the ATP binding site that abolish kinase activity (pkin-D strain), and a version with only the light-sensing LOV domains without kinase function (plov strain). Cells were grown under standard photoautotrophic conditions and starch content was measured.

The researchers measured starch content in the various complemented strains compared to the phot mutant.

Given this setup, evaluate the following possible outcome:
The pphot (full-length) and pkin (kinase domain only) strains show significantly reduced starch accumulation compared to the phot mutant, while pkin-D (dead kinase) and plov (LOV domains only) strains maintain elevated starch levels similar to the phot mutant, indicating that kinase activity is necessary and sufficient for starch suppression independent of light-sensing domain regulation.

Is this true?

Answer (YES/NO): YES